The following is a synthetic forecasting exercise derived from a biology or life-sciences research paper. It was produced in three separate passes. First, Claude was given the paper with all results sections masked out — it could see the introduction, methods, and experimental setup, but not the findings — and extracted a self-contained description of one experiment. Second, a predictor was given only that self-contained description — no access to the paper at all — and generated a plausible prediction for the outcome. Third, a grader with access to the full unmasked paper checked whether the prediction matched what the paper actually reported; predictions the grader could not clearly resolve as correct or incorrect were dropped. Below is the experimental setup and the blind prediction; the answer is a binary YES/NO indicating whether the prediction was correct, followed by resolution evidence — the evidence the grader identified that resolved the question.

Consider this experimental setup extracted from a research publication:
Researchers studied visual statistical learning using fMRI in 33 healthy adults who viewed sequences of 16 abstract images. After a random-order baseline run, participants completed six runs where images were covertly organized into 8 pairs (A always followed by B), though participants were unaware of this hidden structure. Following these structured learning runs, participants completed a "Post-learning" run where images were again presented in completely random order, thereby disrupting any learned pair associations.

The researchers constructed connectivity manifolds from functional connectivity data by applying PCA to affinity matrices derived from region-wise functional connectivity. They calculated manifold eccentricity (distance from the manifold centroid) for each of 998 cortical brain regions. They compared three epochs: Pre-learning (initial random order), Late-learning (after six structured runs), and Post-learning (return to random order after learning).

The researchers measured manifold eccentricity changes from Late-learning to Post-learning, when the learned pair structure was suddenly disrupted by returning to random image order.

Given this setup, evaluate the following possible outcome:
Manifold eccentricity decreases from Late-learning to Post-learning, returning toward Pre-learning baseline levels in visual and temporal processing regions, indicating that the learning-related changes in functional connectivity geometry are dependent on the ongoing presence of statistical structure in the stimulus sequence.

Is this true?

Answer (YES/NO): NO